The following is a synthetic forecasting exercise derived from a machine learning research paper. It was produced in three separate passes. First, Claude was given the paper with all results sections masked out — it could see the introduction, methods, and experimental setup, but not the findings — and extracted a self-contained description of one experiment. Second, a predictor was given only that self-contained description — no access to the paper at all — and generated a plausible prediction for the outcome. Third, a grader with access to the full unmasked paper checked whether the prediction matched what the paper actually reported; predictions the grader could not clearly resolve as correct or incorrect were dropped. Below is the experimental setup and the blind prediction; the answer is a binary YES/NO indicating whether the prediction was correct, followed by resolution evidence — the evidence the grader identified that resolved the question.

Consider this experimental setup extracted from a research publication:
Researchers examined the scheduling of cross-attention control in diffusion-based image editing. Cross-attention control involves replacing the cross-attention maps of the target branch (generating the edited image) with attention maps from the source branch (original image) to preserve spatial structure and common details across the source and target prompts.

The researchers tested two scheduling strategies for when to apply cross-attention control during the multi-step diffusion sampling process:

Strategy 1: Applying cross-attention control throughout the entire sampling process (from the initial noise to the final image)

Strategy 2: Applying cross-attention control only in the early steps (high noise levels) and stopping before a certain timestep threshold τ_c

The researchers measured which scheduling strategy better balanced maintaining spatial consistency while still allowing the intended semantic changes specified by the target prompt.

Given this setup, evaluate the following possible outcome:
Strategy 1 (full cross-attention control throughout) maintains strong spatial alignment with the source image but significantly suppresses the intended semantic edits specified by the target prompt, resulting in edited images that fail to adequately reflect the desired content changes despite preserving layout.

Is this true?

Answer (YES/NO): YES